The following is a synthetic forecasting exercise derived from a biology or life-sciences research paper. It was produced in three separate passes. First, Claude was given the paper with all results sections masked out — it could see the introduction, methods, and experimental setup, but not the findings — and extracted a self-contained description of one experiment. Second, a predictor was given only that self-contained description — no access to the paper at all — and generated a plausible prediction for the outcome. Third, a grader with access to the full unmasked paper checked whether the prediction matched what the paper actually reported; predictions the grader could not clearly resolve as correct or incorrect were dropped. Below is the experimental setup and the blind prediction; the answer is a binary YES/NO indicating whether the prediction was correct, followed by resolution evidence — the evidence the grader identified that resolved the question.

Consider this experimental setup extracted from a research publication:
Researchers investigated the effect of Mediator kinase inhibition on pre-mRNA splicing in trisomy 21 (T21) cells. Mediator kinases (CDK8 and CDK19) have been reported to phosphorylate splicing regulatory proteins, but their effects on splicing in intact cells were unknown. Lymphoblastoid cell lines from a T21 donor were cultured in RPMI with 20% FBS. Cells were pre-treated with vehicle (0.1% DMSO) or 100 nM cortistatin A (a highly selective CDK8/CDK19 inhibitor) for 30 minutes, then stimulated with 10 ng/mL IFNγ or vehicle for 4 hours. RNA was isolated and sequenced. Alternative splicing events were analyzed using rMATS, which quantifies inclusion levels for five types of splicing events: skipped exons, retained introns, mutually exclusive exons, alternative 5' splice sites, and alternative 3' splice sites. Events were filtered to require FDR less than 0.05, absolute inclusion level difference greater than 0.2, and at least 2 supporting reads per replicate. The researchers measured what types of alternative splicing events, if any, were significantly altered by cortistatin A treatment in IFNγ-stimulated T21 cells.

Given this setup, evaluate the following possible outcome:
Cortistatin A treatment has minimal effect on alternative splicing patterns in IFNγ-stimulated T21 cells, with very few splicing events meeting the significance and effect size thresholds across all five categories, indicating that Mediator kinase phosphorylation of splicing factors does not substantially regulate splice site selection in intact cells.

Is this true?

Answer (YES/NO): NO